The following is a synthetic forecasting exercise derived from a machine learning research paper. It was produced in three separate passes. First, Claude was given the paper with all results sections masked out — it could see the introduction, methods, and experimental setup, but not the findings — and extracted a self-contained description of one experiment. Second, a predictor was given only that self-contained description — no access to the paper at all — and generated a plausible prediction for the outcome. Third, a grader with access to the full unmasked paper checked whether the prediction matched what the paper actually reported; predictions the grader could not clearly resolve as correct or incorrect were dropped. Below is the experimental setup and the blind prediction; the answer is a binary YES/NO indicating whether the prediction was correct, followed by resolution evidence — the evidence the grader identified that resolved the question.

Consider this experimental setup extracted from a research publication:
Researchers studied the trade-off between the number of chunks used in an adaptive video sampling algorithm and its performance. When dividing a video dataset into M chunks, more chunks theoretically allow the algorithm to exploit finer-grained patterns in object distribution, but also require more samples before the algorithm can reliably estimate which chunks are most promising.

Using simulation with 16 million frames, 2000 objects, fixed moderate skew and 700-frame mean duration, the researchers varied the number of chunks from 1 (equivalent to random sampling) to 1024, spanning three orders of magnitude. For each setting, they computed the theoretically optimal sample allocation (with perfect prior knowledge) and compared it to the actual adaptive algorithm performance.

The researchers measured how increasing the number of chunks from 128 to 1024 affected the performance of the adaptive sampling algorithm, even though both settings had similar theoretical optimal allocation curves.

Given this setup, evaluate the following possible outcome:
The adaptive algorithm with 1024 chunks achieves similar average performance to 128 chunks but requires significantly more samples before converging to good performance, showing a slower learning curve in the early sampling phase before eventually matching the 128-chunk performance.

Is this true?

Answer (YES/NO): NO